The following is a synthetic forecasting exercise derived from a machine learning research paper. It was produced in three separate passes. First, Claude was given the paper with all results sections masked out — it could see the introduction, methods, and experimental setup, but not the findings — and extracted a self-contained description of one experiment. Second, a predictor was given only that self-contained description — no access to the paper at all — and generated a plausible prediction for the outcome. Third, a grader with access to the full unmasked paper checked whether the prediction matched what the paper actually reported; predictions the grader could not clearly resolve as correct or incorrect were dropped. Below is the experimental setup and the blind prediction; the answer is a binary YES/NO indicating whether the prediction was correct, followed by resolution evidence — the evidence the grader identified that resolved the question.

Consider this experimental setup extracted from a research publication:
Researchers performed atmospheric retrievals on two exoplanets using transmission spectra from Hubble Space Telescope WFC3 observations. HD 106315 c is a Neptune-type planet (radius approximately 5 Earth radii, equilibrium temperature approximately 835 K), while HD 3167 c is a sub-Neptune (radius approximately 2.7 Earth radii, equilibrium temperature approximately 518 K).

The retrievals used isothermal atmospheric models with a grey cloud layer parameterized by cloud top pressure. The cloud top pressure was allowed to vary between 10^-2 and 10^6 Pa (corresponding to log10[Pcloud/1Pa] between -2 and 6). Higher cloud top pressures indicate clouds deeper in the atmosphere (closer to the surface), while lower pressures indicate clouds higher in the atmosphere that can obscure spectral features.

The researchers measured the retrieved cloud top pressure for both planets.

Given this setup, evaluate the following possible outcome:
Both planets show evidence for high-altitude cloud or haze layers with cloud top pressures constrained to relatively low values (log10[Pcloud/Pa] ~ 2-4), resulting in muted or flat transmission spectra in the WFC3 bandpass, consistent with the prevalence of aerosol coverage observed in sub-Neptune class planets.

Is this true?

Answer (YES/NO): NO